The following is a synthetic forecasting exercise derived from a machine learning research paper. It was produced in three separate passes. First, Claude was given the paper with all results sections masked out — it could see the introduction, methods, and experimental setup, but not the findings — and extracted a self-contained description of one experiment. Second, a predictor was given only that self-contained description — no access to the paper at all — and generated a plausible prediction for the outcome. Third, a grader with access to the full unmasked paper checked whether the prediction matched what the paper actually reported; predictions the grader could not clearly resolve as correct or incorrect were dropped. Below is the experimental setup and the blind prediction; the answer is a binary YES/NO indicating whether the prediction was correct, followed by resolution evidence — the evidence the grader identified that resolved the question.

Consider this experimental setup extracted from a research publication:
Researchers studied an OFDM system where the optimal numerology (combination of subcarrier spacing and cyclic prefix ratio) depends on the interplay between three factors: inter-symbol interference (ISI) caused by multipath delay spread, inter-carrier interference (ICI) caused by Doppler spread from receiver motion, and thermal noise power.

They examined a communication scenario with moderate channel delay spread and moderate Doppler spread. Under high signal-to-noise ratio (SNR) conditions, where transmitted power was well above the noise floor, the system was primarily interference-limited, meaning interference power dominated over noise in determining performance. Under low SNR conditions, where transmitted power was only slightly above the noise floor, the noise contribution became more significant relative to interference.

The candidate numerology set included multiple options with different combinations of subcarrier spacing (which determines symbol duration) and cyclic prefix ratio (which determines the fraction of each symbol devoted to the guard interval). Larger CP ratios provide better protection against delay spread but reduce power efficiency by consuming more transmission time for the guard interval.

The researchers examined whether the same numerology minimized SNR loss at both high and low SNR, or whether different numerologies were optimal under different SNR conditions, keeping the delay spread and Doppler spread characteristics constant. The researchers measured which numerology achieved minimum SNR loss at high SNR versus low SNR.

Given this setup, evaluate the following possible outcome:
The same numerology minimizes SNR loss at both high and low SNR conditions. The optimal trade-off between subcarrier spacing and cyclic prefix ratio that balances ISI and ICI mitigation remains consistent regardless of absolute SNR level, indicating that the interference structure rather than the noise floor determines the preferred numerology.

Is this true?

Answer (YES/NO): NO